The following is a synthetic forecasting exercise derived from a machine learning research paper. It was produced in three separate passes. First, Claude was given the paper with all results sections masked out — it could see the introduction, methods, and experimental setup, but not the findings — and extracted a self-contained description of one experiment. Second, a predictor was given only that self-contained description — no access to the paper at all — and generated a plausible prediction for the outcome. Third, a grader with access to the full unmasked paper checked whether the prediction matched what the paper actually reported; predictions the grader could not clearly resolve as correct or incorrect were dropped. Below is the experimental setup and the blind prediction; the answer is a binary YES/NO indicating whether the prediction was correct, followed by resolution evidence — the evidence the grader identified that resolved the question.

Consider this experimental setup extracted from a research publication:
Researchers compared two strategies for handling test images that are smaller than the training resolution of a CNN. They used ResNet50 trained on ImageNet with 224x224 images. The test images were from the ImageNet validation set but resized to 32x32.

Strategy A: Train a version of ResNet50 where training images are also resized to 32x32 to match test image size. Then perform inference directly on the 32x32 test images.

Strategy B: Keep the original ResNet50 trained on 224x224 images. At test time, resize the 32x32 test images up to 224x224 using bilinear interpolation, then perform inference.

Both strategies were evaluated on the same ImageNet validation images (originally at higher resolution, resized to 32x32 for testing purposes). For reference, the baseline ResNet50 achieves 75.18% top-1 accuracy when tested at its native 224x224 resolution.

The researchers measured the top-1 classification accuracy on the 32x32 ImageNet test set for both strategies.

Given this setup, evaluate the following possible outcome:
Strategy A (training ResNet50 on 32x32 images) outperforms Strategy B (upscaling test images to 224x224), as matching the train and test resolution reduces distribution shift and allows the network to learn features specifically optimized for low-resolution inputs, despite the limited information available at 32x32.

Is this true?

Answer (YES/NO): NO